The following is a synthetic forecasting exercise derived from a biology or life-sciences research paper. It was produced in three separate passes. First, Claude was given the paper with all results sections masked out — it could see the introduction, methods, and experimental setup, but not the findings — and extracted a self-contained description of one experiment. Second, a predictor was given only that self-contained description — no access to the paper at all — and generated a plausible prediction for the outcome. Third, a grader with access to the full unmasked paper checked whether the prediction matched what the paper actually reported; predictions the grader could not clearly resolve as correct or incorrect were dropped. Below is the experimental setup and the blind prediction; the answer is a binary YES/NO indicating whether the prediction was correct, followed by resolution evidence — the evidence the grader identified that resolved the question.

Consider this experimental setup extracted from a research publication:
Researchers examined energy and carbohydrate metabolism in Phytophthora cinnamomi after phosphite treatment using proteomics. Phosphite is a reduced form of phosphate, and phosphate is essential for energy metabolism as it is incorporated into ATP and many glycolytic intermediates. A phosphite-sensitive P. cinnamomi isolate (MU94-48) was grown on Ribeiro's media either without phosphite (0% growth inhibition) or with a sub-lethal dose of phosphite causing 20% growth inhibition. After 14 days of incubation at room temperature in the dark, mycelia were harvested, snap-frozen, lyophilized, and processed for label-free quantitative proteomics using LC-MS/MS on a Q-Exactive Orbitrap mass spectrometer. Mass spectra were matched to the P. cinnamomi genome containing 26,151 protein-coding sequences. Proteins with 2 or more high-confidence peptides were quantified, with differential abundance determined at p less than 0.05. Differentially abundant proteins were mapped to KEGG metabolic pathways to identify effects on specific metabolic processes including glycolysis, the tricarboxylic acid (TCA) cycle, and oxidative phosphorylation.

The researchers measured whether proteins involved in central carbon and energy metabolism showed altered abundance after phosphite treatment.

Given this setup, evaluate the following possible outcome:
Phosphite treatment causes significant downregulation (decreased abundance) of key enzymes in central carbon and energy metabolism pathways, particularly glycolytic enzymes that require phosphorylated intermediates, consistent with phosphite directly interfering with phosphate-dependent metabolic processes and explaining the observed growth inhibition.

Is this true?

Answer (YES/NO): NO